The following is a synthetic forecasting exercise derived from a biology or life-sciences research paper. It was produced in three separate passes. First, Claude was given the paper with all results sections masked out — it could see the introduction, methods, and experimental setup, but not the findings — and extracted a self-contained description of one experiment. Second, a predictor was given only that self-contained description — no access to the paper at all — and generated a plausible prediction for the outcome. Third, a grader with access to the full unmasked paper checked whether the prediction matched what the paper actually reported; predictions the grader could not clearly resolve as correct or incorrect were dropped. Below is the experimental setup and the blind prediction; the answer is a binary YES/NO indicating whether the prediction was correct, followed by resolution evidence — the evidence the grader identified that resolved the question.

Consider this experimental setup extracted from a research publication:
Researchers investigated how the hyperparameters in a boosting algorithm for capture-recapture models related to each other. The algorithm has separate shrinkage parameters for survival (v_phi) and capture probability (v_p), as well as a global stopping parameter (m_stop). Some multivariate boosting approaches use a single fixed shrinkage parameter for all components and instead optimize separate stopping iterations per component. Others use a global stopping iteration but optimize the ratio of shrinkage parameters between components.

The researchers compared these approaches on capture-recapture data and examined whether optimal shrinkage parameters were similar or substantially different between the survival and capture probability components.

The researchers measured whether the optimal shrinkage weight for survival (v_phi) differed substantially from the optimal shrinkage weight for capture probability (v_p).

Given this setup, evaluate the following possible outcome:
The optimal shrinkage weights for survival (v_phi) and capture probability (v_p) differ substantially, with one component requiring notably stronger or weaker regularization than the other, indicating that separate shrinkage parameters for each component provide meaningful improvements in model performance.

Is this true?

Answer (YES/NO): YES